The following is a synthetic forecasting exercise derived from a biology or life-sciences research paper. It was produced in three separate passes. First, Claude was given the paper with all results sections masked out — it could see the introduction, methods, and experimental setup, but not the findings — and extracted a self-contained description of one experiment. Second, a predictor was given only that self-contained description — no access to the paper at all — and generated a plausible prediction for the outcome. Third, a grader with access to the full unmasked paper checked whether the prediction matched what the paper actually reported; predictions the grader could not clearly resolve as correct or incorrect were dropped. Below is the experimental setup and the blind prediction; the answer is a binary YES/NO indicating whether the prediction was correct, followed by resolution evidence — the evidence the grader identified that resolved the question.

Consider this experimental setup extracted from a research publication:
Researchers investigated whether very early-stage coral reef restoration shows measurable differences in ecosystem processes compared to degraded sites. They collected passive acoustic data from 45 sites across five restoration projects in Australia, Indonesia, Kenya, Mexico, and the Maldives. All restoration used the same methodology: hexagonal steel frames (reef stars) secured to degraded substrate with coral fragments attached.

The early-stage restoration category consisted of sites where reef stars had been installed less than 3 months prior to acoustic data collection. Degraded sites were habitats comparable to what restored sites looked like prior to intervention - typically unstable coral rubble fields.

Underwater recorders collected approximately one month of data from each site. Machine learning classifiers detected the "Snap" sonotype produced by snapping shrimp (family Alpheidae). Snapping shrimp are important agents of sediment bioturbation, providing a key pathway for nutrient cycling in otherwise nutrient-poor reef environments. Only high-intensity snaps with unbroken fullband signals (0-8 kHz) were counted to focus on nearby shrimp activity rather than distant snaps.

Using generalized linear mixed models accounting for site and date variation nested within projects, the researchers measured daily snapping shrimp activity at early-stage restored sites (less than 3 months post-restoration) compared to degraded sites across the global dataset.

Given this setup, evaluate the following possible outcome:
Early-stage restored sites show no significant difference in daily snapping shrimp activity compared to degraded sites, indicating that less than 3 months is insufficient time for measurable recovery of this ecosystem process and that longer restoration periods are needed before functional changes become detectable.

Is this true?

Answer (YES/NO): NO